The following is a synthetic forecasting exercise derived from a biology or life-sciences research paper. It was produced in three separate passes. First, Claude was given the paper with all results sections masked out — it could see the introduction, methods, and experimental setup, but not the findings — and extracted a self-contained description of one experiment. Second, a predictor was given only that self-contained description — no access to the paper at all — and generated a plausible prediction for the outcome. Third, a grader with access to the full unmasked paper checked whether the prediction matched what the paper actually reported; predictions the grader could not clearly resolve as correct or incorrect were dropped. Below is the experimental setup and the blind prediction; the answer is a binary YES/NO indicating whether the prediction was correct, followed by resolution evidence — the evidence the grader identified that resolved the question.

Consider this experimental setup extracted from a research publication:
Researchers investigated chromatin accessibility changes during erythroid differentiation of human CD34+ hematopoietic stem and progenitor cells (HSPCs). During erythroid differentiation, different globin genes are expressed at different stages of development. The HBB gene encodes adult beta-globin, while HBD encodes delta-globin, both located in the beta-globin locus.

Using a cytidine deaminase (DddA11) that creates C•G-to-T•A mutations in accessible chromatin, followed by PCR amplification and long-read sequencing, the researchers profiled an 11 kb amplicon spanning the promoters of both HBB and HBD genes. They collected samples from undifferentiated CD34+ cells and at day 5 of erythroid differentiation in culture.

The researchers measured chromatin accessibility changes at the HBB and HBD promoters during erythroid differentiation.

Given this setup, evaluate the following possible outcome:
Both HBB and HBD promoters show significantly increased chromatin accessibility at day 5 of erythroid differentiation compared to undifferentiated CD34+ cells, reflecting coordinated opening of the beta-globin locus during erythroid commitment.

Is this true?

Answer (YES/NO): NO